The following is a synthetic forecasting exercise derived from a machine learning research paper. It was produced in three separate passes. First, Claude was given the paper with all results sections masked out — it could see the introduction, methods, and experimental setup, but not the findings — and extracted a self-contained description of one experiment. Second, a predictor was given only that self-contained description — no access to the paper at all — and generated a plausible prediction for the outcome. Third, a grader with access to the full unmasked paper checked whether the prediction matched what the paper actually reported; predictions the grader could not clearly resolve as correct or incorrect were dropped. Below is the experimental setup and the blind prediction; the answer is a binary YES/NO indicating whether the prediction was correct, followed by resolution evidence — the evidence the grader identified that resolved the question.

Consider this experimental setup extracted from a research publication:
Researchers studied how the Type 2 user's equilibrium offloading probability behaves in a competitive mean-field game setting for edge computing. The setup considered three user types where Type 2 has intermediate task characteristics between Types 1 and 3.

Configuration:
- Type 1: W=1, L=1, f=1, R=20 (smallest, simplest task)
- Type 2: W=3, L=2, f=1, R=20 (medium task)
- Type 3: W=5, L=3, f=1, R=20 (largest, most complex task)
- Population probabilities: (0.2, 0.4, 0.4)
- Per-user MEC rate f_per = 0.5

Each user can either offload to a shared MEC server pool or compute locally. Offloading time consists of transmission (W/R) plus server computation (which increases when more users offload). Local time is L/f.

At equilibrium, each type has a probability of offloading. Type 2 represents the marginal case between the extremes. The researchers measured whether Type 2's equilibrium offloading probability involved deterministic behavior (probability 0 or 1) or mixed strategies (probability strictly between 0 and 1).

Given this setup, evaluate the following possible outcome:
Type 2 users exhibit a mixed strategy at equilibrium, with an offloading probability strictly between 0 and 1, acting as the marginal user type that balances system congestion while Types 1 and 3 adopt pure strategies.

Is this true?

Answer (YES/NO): YES